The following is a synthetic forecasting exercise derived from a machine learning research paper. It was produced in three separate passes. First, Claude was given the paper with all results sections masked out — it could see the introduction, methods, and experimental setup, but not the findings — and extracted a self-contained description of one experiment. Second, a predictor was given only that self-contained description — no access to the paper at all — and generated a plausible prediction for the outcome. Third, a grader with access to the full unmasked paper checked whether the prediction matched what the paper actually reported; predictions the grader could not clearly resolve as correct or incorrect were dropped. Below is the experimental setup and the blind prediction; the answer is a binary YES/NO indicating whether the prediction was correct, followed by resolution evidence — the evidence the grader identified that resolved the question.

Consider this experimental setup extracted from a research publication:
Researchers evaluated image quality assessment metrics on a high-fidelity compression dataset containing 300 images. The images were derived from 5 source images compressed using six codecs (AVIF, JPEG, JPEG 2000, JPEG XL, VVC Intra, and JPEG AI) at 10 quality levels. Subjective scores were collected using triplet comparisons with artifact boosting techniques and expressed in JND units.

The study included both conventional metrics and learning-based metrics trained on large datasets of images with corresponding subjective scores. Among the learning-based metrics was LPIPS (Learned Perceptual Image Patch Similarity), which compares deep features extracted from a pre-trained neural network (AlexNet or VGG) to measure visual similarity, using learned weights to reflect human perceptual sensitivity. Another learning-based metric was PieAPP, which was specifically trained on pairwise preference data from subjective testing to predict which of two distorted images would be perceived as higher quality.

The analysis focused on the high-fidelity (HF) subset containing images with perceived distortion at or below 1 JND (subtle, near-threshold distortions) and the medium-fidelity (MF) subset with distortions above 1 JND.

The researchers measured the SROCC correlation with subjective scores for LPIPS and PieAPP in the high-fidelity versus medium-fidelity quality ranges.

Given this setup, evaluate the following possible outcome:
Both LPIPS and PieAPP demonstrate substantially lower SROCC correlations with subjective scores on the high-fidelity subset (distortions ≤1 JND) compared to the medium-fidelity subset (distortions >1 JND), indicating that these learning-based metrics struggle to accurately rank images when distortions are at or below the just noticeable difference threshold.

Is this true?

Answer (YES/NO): NO